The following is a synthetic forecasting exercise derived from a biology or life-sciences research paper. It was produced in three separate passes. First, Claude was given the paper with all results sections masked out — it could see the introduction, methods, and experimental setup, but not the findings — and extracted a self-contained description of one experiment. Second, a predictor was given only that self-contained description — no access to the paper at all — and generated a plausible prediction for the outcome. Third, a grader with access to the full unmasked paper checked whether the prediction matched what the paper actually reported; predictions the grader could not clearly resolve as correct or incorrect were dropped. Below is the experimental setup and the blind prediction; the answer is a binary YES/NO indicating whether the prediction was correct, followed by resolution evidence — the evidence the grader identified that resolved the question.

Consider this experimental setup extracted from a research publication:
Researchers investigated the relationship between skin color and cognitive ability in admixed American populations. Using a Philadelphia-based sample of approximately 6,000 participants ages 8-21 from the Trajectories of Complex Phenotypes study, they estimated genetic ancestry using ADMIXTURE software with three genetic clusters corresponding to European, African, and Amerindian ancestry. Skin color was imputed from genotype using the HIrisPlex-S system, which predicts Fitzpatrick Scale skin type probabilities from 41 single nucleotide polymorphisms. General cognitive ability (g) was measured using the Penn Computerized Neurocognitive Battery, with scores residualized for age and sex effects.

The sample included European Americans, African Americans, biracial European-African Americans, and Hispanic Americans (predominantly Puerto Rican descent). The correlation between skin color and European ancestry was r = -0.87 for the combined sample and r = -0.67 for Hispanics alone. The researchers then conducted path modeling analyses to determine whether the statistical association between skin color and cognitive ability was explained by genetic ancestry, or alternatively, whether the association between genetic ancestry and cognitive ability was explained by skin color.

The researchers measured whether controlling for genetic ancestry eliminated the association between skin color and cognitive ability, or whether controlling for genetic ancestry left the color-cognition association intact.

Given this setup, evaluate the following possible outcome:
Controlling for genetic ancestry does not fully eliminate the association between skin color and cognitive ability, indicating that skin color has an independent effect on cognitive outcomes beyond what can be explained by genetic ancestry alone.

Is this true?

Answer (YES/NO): NO